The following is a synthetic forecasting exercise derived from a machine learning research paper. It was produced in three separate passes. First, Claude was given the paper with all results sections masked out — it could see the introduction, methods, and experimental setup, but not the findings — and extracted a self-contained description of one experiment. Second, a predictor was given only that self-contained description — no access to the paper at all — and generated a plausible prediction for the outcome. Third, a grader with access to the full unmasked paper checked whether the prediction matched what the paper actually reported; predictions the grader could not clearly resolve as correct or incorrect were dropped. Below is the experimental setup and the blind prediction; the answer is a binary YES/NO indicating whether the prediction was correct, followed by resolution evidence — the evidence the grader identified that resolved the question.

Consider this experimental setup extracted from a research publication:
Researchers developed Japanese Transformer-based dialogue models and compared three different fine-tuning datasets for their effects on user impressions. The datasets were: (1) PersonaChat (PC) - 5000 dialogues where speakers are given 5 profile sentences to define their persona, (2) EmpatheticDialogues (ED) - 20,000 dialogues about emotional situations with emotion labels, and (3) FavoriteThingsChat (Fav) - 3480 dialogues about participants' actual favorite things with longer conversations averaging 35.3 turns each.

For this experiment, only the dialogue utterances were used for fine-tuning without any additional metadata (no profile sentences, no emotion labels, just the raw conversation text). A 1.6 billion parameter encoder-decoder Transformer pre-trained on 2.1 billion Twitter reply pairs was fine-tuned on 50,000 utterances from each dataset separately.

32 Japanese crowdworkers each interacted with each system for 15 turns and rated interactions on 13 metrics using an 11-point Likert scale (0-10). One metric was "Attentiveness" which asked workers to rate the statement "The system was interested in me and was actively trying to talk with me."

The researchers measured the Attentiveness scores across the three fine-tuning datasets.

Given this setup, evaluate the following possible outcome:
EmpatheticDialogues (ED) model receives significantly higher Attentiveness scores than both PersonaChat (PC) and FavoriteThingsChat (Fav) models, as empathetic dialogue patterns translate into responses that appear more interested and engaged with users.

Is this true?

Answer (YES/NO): NO